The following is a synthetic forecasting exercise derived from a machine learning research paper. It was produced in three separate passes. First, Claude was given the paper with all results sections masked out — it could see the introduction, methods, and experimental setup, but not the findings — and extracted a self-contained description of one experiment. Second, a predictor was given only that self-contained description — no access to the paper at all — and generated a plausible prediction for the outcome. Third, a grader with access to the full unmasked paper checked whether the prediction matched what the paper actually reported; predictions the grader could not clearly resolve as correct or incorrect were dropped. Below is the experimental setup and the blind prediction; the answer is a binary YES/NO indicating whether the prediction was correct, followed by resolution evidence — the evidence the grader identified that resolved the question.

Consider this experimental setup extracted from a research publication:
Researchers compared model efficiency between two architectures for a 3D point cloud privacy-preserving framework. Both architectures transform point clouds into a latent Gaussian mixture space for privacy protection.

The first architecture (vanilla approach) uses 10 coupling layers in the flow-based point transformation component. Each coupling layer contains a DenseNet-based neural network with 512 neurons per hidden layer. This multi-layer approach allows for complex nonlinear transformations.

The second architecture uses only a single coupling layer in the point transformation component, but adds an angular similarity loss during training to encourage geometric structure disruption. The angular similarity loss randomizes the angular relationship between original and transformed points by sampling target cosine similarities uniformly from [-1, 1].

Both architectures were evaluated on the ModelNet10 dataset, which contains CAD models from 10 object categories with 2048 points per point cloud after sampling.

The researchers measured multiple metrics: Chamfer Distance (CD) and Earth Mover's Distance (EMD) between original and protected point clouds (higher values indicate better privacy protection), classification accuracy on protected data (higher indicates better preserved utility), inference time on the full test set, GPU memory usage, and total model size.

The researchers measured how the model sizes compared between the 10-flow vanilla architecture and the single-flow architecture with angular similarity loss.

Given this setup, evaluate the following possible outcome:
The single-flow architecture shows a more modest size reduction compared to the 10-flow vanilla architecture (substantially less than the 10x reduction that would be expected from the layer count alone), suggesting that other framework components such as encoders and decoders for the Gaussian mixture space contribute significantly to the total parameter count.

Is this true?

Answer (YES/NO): YES